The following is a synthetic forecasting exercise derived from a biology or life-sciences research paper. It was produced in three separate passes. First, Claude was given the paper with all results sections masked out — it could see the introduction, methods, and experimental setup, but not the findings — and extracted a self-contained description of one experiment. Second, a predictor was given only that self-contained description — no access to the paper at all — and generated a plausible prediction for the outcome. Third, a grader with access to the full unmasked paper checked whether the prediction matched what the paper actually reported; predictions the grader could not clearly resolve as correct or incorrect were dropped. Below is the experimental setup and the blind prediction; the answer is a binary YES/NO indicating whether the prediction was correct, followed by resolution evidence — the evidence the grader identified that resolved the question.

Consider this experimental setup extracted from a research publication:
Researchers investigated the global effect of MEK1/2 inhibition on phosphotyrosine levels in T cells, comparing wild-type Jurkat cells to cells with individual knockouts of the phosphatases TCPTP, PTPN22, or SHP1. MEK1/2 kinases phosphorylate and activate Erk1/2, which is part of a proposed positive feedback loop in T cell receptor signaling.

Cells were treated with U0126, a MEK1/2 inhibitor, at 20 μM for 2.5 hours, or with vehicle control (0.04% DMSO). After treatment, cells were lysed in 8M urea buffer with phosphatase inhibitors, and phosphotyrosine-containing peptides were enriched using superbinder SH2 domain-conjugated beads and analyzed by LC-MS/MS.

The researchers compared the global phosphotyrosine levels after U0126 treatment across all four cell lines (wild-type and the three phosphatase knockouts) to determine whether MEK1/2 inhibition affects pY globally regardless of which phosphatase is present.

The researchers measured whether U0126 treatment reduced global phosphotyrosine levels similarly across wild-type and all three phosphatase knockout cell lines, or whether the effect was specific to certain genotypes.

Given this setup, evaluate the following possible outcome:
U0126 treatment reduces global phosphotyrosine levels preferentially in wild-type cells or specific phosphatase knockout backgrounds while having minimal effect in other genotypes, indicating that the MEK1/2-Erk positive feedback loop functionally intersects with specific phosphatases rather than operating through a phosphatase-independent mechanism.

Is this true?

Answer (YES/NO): YES